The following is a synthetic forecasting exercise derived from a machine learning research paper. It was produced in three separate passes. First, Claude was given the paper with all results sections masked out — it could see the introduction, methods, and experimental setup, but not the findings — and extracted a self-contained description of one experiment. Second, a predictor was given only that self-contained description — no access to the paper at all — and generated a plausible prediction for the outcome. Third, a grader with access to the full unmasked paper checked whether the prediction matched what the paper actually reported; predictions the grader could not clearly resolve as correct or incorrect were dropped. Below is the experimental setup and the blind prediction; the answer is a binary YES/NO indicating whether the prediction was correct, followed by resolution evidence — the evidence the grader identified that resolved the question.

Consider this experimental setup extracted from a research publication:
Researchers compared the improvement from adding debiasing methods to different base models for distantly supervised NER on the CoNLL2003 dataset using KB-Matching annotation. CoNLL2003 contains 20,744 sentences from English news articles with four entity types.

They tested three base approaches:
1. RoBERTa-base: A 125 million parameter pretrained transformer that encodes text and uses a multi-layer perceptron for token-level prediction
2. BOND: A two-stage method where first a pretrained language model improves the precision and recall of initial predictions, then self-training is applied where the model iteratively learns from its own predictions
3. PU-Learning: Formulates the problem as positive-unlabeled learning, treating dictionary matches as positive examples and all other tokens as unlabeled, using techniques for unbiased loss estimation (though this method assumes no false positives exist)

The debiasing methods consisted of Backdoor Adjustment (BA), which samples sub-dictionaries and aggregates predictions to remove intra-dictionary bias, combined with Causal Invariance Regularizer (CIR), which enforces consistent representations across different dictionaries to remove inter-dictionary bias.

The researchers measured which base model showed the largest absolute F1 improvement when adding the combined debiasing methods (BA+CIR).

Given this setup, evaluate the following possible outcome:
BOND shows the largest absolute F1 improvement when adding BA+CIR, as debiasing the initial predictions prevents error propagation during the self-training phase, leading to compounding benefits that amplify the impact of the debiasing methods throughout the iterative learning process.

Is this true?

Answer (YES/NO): NO